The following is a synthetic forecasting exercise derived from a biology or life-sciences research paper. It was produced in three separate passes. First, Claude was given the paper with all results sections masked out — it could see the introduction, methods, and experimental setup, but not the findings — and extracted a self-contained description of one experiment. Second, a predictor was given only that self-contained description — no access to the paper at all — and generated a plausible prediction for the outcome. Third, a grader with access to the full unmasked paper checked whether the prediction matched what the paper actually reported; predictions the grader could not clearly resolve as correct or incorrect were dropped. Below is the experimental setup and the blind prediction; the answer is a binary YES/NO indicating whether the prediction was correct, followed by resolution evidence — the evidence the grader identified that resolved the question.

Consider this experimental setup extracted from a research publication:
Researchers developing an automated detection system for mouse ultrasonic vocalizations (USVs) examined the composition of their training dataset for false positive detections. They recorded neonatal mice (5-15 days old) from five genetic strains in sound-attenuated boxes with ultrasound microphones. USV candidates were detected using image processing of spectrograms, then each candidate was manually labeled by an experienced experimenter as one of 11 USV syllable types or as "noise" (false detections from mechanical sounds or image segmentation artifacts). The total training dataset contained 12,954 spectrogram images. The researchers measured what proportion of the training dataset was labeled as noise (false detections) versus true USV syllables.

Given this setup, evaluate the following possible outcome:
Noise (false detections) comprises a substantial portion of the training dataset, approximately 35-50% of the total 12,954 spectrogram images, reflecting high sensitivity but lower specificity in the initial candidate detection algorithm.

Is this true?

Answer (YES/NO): NO